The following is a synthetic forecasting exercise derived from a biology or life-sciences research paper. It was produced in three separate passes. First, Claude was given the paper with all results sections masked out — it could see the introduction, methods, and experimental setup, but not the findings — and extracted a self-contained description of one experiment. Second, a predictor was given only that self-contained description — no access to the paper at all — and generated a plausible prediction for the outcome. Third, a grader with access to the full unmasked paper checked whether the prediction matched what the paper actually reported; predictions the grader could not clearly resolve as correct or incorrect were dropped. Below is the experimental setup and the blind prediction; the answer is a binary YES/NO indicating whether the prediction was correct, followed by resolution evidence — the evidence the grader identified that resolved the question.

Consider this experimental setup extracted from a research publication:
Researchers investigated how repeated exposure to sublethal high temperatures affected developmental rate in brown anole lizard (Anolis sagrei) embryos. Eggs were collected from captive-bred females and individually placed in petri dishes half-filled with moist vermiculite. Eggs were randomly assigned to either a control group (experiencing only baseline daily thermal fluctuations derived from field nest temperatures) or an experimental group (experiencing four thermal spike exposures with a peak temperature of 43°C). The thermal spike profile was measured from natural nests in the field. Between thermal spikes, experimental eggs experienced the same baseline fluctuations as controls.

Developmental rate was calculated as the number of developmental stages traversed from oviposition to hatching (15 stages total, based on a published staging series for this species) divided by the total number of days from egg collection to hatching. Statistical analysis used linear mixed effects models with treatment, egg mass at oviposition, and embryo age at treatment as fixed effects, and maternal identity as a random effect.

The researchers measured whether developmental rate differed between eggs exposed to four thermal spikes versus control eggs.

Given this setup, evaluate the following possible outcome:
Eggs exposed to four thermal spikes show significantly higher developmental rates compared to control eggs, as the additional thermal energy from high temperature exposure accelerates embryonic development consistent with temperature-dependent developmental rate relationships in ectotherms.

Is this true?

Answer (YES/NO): NO